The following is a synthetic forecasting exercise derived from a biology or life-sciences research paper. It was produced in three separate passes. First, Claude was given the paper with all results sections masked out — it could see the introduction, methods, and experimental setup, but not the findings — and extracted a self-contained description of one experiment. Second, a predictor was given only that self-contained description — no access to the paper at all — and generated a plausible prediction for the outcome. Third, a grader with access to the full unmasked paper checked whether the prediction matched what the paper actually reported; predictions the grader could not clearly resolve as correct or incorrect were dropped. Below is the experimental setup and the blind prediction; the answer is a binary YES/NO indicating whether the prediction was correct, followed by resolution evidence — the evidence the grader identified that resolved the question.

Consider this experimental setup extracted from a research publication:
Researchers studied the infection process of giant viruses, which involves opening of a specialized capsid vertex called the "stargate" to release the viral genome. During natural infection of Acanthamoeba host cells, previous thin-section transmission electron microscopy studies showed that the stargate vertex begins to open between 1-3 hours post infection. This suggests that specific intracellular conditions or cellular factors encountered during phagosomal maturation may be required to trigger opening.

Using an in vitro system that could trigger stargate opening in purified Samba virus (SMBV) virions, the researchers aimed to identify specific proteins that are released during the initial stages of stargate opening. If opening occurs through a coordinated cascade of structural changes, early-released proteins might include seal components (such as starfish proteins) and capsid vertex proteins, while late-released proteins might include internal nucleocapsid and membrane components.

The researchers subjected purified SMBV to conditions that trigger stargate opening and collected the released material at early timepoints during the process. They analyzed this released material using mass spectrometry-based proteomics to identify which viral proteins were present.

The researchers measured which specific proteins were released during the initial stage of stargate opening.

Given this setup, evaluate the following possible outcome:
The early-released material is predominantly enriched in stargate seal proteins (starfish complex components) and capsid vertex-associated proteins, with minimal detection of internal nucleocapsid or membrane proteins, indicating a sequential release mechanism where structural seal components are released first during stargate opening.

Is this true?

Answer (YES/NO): NO